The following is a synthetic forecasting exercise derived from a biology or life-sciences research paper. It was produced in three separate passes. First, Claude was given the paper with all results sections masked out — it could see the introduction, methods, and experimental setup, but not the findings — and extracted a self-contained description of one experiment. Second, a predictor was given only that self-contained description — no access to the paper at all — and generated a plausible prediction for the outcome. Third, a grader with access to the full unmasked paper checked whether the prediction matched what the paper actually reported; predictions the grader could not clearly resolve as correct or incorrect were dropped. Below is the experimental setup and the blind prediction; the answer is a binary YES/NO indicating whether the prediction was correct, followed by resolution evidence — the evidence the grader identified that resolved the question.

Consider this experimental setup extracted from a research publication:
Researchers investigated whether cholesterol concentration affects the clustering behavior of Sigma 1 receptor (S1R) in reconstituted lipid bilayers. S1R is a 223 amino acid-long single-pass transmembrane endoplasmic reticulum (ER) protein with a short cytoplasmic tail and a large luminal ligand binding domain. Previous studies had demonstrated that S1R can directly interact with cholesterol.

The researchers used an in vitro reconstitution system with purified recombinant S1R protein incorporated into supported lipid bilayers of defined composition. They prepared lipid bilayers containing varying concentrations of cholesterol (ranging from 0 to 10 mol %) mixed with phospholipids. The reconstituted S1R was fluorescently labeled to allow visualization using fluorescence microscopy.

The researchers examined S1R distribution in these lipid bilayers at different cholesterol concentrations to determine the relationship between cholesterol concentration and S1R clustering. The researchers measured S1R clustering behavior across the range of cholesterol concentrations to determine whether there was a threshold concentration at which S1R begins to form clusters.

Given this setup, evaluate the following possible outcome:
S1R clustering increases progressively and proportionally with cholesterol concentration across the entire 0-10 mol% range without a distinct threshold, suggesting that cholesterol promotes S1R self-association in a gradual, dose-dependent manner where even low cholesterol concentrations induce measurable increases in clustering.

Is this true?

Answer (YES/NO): NO